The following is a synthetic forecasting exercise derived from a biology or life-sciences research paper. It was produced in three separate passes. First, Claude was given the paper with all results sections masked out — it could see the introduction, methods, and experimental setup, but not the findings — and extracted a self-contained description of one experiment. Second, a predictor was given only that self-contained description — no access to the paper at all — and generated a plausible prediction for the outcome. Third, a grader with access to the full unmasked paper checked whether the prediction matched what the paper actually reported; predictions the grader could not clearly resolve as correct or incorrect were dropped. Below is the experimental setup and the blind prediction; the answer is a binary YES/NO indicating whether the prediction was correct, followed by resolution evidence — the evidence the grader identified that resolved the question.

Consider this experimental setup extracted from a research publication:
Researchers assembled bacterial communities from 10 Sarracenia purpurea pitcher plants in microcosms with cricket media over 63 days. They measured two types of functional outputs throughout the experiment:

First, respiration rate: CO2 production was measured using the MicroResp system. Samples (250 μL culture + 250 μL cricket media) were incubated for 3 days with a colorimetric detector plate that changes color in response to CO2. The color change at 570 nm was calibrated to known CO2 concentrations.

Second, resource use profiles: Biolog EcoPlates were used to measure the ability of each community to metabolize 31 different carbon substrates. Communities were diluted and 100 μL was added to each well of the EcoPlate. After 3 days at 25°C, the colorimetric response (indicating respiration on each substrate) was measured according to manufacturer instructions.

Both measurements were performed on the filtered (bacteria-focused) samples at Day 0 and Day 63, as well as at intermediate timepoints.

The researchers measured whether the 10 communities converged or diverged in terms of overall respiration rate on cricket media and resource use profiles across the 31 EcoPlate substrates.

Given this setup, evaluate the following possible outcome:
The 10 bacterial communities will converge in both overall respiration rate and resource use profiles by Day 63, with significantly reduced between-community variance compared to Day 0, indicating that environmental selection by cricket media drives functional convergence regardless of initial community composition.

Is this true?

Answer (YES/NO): NO